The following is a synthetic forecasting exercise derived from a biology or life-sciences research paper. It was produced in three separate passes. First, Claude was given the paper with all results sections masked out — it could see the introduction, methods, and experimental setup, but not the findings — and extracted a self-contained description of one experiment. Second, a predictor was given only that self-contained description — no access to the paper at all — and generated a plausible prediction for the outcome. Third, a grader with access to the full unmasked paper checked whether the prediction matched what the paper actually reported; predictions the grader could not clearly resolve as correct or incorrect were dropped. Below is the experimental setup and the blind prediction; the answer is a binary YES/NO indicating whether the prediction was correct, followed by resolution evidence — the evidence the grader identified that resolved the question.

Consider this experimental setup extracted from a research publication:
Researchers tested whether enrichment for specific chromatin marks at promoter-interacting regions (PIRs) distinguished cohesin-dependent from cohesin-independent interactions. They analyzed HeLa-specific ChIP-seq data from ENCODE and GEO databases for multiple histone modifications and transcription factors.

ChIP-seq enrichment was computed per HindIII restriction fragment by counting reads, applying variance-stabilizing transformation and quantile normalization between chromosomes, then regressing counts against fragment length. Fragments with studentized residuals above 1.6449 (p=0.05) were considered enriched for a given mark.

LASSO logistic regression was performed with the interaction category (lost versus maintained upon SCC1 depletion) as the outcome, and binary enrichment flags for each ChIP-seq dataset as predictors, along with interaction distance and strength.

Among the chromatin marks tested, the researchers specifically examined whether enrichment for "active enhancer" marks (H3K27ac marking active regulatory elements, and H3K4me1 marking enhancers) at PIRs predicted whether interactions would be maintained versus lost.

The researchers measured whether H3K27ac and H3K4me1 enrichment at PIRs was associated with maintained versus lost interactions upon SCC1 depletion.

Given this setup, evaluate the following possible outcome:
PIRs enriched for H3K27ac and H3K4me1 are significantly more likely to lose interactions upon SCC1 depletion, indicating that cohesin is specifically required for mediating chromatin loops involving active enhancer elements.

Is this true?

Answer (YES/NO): NO